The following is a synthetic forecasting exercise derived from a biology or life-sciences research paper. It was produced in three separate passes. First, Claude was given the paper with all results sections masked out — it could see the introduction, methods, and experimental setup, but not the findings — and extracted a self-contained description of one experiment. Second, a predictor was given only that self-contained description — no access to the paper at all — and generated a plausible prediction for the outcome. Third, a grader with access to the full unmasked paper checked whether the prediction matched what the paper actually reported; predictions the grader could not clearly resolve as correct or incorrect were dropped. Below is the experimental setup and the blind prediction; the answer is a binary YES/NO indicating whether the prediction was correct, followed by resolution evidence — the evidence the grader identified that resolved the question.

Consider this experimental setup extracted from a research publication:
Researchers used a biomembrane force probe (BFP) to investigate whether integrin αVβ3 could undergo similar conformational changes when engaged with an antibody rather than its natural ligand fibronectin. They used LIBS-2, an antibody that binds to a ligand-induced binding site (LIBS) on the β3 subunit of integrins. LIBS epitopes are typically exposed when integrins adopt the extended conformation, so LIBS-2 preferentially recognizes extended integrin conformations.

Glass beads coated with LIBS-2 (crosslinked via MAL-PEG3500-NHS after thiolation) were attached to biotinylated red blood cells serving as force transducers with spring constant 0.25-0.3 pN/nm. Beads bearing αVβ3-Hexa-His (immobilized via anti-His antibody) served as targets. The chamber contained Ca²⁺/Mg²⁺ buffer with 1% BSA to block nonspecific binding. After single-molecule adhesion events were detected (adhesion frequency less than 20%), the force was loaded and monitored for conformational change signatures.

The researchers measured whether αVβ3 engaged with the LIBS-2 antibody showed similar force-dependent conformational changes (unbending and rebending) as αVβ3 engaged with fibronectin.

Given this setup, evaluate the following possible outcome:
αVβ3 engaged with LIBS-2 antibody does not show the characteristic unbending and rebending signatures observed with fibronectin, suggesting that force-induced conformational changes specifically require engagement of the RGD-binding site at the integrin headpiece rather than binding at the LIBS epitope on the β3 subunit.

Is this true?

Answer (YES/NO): YES